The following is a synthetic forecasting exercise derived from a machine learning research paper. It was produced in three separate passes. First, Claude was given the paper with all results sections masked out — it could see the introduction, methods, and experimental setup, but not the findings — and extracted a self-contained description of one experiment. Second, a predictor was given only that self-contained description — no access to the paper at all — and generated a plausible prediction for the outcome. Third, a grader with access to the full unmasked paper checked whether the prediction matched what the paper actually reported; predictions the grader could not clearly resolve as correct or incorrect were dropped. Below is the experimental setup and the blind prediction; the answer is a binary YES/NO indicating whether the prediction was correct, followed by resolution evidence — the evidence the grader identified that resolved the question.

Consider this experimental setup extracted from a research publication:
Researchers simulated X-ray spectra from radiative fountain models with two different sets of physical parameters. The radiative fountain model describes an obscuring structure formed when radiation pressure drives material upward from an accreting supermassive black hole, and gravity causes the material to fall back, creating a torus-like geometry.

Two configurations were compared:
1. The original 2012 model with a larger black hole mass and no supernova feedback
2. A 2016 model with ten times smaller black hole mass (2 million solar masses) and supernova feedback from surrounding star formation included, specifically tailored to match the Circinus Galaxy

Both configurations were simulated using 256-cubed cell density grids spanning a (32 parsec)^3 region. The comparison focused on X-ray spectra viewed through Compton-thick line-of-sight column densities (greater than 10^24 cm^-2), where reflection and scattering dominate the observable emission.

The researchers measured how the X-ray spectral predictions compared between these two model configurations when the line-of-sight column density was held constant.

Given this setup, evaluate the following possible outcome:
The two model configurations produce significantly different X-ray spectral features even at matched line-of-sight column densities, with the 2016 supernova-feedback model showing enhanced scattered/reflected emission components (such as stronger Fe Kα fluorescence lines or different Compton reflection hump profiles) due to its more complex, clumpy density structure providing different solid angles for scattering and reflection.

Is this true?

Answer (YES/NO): NO